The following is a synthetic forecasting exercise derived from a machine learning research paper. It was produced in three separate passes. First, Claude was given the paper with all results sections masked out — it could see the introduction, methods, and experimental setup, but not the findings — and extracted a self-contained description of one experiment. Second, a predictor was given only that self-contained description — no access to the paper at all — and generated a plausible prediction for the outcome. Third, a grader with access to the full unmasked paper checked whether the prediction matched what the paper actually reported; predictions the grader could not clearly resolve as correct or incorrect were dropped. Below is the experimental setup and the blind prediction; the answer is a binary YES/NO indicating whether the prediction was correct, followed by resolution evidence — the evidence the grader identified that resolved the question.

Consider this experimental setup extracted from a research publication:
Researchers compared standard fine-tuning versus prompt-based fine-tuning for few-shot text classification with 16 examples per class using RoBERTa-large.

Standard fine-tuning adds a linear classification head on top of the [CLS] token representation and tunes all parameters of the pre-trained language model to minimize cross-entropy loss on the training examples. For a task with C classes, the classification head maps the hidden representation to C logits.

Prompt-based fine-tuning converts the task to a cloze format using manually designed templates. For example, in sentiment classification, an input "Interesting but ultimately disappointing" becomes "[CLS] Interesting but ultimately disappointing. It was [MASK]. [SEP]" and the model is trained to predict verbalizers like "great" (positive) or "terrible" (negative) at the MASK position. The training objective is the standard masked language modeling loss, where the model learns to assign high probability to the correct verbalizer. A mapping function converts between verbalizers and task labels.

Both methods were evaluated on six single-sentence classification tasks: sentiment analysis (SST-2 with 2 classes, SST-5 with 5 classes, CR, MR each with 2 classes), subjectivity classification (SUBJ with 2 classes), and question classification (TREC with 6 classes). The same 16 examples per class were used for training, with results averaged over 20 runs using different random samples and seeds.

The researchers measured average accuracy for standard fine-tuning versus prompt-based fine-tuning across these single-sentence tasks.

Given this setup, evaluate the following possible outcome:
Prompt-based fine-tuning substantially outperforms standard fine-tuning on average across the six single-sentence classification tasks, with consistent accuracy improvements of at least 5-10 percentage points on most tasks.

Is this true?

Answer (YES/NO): NO